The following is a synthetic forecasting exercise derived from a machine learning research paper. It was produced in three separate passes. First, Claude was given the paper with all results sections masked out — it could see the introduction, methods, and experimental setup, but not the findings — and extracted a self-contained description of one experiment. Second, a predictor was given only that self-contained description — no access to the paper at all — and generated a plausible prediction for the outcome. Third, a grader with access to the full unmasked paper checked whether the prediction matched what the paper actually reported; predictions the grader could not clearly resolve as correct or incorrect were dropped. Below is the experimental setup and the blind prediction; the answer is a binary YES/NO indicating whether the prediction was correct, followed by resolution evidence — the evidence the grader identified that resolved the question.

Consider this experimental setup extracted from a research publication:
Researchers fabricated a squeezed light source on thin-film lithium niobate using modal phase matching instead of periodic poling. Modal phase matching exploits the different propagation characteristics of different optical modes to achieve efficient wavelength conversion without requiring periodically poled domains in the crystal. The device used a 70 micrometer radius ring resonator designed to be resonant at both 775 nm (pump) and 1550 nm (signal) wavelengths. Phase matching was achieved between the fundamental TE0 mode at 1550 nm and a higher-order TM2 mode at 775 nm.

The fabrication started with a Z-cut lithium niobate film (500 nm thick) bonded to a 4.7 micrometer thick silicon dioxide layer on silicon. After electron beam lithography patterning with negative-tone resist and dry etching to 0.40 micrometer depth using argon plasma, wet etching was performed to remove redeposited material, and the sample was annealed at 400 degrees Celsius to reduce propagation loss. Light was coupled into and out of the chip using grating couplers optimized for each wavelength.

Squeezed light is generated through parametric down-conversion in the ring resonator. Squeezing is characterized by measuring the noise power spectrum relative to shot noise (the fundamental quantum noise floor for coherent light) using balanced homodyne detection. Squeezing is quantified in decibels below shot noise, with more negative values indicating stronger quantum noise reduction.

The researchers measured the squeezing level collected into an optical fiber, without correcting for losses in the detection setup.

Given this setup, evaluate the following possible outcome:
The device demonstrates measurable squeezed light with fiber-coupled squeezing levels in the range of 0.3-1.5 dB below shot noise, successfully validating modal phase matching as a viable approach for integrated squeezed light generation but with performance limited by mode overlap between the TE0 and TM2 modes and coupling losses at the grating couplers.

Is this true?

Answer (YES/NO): YES